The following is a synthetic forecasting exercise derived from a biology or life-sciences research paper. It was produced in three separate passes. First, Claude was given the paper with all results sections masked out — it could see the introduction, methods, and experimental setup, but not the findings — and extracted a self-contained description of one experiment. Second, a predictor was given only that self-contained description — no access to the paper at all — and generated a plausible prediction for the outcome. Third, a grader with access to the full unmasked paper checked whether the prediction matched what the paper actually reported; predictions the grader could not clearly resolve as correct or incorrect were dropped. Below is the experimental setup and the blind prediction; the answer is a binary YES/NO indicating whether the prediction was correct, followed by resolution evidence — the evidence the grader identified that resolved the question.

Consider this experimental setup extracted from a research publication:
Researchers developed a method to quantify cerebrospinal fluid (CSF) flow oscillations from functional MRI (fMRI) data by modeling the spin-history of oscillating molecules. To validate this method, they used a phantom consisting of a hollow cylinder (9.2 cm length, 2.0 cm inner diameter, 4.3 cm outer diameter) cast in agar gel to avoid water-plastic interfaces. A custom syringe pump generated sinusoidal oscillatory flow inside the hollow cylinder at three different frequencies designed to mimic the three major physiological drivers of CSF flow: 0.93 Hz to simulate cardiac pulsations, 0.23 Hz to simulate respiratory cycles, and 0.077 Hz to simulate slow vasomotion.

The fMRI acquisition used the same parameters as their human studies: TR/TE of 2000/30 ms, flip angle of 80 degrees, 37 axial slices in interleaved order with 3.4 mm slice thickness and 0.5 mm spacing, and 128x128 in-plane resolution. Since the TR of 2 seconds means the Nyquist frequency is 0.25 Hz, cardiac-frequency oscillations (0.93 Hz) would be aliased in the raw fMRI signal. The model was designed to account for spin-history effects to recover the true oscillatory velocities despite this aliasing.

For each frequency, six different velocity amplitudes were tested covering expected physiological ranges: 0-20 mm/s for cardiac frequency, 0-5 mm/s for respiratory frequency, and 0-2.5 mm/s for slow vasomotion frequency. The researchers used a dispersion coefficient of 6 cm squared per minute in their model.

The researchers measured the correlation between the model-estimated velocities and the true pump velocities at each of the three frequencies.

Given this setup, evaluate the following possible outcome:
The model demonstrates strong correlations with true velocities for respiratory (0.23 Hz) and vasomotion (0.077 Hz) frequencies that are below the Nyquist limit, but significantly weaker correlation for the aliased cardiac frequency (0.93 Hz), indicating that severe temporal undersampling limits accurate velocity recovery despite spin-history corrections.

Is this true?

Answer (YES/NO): NO